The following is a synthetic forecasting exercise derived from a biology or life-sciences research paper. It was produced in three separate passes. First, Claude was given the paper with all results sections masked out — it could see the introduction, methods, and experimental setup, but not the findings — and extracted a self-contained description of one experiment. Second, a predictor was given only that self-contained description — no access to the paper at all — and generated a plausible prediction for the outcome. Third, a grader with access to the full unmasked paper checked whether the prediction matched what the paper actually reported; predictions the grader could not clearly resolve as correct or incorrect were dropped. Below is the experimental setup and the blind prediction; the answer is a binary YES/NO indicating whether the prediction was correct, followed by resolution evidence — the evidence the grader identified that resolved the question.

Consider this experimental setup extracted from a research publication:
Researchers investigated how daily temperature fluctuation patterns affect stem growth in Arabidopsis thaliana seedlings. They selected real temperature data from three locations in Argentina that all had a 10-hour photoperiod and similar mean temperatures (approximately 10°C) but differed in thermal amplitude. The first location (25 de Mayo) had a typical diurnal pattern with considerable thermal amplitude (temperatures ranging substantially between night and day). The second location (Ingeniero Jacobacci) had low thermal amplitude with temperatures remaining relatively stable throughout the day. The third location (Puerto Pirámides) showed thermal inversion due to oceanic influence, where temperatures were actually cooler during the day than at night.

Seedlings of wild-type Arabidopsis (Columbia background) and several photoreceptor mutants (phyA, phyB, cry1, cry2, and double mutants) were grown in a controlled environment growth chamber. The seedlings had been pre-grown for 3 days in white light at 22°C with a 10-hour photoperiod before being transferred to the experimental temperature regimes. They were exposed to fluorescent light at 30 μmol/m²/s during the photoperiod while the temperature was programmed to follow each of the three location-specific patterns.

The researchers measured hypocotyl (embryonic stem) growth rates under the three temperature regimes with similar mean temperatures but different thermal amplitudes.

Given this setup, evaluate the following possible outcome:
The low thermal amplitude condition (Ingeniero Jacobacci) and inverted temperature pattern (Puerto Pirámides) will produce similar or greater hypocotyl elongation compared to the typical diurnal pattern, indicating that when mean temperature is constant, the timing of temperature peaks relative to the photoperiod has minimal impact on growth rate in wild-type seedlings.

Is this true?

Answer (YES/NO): NO